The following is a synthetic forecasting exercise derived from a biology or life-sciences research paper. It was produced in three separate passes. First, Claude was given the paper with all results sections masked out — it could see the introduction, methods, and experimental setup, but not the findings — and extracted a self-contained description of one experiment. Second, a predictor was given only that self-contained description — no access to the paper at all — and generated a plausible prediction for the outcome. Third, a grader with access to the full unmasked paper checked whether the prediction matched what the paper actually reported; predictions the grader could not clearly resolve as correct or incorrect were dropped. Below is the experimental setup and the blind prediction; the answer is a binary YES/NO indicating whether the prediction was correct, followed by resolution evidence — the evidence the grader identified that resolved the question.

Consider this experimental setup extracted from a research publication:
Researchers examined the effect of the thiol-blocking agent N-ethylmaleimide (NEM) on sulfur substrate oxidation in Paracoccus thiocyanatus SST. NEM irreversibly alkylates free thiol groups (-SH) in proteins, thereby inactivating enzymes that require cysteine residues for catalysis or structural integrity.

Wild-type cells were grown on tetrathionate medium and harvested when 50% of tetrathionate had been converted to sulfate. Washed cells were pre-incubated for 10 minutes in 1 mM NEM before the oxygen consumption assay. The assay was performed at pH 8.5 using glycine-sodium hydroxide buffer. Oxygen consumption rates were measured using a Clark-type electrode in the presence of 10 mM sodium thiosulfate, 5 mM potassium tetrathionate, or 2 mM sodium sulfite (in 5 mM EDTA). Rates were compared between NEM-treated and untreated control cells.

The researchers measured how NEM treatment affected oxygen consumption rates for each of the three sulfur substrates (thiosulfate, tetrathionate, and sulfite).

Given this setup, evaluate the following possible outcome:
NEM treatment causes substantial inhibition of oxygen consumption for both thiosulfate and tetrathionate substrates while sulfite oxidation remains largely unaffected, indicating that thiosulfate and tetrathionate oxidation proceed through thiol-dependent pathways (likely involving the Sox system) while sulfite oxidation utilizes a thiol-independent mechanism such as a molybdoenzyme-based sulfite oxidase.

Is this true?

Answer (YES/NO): NO